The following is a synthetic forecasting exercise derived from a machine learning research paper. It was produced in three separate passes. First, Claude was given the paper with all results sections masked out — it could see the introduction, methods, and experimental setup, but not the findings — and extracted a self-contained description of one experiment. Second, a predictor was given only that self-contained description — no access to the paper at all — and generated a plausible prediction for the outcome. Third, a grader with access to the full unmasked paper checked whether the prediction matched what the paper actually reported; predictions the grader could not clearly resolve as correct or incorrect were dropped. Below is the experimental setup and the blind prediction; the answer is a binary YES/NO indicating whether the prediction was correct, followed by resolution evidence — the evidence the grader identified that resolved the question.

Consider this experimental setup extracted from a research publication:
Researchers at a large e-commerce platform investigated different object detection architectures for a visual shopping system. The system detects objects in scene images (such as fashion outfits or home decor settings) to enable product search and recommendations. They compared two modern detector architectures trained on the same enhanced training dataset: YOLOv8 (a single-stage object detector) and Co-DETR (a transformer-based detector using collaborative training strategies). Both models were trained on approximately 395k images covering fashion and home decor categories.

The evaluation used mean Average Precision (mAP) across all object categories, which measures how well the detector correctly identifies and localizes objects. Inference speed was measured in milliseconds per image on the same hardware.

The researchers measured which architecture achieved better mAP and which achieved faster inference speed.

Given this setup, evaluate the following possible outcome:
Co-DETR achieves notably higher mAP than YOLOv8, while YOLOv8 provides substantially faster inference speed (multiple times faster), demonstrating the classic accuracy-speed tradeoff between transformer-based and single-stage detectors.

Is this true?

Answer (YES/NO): NO